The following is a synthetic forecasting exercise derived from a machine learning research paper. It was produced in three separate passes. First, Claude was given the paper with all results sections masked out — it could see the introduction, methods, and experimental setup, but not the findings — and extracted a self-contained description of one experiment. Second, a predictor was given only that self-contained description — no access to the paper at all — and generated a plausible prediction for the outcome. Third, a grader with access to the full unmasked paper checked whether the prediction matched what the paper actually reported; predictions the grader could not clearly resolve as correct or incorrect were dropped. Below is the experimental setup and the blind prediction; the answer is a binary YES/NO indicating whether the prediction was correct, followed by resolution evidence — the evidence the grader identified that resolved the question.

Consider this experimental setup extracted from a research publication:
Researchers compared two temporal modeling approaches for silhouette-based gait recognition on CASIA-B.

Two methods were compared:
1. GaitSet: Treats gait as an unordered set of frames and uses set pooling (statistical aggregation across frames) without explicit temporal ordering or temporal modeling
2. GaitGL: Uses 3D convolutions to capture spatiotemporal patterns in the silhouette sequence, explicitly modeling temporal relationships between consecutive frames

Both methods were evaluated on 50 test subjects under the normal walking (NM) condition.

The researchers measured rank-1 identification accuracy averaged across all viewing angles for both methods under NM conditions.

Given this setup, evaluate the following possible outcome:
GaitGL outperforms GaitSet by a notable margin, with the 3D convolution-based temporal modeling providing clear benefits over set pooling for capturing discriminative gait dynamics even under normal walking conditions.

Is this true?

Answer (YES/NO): YES